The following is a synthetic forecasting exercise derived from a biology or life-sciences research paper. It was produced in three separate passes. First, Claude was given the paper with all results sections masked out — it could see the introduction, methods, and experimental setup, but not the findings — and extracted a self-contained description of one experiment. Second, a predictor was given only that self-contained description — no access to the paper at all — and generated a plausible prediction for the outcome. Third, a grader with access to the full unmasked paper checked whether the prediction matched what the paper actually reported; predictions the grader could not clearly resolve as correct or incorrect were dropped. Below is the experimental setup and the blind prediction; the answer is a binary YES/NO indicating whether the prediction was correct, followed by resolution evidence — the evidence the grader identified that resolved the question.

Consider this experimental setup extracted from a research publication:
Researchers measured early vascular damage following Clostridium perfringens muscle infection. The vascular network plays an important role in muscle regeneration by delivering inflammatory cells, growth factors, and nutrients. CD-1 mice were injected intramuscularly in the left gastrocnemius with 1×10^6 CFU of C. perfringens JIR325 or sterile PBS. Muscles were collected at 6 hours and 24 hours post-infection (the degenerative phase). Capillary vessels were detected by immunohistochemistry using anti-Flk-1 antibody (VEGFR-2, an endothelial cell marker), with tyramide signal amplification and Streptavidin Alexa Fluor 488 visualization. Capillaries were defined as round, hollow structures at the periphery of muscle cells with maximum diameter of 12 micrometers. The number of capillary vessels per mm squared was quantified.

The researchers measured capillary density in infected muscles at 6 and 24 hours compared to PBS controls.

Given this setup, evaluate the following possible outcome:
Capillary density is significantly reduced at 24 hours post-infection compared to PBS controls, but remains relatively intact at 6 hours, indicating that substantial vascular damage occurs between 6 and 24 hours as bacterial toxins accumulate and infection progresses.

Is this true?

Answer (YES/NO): NO